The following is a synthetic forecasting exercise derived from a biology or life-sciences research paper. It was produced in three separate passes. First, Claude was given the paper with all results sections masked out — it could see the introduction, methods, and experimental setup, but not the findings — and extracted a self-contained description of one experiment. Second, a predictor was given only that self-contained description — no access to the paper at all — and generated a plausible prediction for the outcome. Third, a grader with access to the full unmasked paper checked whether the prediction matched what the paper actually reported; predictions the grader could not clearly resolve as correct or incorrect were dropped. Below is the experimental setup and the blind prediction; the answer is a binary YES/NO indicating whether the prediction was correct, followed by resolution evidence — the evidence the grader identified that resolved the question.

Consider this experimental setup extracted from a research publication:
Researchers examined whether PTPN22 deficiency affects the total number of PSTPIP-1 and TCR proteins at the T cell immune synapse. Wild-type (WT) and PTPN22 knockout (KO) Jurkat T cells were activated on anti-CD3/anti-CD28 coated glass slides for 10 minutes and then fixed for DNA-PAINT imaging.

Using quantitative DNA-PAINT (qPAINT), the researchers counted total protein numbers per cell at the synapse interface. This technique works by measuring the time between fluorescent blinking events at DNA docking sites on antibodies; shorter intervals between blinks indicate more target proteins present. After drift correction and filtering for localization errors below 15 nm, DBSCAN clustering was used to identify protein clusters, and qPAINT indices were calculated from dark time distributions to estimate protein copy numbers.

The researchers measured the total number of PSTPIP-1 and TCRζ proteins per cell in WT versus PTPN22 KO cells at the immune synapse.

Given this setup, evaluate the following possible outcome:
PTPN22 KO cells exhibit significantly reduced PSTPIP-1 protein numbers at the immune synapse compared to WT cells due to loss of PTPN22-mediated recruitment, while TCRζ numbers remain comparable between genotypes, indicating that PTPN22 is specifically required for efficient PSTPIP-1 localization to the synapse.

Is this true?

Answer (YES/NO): NO